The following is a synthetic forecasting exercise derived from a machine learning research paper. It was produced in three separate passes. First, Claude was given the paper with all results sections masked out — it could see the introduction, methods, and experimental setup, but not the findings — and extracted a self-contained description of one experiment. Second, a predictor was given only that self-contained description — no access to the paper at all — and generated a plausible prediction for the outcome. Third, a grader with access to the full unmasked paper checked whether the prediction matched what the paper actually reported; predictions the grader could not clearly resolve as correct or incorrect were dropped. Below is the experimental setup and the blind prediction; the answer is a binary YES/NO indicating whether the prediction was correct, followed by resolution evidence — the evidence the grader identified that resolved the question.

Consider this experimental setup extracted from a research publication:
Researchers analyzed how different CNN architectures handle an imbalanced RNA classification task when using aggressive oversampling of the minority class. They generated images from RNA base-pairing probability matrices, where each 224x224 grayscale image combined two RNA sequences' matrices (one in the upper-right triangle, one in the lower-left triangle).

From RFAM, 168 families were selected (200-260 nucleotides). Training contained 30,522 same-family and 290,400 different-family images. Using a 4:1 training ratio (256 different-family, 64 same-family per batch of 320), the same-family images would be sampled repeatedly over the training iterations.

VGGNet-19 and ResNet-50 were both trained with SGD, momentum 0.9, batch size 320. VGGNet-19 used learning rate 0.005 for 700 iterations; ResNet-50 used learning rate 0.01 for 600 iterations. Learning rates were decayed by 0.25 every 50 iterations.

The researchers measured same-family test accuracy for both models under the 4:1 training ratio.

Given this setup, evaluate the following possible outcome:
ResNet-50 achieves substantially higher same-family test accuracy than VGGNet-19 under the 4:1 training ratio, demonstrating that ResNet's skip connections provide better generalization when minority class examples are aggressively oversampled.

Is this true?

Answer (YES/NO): NO